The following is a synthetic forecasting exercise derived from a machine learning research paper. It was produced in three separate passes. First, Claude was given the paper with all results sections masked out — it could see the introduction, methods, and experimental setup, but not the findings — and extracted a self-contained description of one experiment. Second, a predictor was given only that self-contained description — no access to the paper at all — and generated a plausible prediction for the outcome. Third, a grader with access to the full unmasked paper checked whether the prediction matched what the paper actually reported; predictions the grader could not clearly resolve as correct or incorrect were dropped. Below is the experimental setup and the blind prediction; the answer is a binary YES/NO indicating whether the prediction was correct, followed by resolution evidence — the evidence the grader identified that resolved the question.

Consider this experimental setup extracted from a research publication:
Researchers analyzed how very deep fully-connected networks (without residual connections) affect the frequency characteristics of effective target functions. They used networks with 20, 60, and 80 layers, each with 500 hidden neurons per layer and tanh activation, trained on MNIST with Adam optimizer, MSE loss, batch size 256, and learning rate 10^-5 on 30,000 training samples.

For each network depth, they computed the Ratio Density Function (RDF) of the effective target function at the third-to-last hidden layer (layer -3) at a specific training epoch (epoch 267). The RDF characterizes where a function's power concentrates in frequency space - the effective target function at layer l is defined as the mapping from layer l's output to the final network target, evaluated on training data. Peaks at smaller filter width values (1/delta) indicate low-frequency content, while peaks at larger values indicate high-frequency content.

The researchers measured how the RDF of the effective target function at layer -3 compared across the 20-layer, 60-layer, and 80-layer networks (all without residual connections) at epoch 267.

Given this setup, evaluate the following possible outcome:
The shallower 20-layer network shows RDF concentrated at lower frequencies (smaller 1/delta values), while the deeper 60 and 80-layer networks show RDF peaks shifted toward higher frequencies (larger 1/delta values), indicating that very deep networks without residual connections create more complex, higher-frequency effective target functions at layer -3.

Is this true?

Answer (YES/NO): YES